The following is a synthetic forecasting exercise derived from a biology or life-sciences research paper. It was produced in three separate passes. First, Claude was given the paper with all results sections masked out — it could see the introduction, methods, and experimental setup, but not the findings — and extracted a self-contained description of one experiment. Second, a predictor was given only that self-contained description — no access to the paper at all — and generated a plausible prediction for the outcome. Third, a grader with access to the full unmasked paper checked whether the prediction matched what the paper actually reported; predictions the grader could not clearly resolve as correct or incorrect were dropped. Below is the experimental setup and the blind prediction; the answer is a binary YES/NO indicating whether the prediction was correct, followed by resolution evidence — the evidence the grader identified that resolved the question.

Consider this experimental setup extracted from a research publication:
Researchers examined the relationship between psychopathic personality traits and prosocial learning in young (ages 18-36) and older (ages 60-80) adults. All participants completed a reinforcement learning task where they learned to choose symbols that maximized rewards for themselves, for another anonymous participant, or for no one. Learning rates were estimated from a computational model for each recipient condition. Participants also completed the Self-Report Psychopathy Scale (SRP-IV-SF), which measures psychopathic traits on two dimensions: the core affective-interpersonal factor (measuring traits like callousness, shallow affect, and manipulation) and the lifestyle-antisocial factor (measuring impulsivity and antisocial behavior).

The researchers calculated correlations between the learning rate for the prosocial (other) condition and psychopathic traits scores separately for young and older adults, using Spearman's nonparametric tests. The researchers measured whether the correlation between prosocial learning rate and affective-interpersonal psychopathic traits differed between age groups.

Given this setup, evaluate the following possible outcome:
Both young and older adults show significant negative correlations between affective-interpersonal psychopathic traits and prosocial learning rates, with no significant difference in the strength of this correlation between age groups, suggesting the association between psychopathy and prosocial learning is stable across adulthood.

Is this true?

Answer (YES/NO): NO